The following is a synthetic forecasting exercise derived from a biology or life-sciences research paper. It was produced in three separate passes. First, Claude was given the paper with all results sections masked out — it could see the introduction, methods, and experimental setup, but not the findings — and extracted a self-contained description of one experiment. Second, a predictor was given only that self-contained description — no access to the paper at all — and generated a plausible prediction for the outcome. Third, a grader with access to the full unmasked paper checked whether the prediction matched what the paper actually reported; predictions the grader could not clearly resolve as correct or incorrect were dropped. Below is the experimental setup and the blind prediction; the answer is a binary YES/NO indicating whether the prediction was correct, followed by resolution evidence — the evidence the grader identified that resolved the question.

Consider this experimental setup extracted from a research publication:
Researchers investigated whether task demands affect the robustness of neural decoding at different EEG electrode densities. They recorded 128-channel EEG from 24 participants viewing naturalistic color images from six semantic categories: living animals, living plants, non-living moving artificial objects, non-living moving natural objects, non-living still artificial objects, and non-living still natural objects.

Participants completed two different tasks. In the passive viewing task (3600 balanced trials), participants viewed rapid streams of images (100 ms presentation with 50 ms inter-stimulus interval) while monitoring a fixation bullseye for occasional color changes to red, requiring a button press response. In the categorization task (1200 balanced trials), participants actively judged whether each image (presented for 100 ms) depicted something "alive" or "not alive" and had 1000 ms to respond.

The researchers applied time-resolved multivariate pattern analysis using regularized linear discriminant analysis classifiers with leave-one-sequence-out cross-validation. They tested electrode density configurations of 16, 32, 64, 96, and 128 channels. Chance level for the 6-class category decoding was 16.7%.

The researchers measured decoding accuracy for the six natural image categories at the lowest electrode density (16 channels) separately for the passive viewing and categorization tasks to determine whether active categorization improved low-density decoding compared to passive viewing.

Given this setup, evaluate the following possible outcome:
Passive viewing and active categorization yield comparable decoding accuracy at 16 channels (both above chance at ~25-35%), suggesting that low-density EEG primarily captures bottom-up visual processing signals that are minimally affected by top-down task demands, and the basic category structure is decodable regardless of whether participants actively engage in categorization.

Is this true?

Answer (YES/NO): NO